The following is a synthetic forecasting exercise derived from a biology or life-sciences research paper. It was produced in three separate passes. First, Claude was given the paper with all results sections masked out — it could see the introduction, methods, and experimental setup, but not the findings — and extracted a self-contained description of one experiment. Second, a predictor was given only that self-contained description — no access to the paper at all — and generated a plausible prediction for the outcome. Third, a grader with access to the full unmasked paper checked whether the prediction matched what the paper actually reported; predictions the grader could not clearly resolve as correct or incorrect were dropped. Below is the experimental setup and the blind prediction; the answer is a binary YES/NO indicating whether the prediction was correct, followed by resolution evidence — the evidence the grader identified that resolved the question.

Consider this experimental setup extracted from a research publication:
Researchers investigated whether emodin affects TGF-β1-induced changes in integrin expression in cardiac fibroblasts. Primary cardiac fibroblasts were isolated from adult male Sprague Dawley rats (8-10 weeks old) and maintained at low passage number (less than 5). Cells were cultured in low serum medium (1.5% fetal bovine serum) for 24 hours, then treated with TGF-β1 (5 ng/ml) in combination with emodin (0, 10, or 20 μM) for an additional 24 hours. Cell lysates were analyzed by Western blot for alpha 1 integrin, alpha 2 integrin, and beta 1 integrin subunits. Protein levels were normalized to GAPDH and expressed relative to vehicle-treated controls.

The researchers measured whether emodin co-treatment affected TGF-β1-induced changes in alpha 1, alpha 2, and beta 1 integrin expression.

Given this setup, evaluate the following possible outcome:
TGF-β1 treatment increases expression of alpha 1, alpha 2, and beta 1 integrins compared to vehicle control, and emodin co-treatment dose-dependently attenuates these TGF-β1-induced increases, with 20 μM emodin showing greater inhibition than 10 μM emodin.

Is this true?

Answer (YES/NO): NO